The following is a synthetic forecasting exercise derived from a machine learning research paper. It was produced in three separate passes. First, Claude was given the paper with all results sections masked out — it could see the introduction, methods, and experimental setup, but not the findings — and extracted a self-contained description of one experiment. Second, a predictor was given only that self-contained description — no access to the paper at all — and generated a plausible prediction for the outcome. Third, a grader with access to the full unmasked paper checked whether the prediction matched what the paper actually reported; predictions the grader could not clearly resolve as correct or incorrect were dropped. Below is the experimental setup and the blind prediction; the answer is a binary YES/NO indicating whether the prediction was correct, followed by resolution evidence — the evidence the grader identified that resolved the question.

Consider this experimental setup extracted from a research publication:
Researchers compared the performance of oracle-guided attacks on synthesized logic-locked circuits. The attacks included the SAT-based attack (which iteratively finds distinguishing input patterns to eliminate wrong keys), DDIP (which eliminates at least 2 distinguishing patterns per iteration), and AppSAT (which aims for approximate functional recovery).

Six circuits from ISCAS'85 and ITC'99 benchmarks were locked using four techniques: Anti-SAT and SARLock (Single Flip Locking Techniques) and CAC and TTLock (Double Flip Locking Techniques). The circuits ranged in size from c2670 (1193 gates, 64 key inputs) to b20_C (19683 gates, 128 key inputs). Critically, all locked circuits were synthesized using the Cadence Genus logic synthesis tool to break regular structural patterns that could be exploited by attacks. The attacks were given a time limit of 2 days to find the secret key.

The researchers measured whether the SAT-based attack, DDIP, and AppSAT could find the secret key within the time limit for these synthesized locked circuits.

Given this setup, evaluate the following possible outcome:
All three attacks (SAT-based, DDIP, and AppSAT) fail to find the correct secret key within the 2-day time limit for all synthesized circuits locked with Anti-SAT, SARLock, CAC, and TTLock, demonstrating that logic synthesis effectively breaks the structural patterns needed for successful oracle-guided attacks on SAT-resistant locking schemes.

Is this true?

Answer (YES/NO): YES